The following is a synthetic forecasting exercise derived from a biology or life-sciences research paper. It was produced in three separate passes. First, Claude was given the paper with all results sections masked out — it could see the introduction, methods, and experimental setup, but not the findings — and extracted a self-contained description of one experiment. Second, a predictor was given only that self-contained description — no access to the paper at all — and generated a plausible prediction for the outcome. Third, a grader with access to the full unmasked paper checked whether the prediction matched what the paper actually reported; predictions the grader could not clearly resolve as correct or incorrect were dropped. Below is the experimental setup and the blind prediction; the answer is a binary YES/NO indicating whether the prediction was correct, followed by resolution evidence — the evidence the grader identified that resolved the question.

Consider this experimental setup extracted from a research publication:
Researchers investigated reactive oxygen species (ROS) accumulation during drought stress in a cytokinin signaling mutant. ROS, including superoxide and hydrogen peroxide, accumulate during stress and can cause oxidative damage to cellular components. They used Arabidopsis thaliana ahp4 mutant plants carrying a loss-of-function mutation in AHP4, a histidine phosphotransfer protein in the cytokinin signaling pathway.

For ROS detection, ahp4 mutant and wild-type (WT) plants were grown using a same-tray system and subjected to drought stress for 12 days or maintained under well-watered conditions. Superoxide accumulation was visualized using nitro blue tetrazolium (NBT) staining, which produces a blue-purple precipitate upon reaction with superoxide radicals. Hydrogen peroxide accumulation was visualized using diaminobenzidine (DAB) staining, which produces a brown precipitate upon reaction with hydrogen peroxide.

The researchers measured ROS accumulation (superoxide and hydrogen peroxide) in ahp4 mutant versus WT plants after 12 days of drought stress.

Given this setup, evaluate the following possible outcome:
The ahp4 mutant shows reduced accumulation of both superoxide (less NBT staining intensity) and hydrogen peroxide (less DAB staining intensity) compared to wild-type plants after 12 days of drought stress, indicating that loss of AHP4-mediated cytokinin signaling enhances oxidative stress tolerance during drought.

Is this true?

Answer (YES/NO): YES